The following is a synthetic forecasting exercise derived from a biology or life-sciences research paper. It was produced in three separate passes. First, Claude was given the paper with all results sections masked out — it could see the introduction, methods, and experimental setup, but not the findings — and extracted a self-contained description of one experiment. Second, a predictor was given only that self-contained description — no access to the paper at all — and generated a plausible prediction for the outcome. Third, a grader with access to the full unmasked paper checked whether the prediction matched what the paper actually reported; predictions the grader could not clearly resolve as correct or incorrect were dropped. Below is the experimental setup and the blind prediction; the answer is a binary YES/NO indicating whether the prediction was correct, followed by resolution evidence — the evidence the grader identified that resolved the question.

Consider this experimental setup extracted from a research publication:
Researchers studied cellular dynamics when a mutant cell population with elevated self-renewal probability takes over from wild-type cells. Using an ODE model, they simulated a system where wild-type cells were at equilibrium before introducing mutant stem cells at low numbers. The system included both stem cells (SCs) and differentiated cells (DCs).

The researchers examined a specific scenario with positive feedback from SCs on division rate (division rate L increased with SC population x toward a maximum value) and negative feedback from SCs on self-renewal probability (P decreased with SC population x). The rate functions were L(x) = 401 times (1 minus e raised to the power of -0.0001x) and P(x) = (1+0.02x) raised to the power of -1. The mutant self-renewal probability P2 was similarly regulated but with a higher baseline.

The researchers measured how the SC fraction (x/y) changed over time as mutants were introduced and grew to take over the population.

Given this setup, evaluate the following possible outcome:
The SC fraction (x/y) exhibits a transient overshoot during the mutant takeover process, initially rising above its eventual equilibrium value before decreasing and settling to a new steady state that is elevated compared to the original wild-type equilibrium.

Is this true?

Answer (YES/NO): NO